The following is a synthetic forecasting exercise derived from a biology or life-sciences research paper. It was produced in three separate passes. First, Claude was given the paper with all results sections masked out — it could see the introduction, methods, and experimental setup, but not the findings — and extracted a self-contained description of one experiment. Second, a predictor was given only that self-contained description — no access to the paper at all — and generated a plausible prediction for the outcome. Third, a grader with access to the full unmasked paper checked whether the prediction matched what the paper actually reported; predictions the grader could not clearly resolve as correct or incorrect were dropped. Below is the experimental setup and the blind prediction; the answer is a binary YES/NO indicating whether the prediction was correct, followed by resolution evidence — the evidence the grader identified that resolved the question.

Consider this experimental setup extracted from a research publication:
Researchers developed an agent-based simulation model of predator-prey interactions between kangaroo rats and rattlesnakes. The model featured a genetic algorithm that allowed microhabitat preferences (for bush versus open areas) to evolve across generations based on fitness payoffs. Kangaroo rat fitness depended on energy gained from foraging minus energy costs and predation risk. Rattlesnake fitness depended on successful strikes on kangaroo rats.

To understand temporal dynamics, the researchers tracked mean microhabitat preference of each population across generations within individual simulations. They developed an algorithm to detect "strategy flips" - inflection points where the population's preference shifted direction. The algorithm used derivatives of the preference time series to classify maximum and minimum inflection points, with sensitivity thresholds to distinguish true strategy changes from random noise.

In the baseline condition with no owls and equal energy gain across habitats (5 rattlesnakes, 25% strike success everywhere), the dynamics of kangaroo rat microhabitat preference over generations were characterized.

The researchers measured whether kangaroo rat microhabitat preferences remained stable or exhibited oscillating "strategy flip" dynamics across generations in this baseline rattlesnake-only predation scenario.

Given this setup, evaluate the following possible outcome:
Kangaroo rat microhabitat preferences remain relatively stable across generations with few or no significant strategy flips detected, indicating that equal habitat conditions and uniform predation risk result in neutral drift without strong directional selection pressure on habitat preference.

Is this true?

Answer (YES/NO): NO